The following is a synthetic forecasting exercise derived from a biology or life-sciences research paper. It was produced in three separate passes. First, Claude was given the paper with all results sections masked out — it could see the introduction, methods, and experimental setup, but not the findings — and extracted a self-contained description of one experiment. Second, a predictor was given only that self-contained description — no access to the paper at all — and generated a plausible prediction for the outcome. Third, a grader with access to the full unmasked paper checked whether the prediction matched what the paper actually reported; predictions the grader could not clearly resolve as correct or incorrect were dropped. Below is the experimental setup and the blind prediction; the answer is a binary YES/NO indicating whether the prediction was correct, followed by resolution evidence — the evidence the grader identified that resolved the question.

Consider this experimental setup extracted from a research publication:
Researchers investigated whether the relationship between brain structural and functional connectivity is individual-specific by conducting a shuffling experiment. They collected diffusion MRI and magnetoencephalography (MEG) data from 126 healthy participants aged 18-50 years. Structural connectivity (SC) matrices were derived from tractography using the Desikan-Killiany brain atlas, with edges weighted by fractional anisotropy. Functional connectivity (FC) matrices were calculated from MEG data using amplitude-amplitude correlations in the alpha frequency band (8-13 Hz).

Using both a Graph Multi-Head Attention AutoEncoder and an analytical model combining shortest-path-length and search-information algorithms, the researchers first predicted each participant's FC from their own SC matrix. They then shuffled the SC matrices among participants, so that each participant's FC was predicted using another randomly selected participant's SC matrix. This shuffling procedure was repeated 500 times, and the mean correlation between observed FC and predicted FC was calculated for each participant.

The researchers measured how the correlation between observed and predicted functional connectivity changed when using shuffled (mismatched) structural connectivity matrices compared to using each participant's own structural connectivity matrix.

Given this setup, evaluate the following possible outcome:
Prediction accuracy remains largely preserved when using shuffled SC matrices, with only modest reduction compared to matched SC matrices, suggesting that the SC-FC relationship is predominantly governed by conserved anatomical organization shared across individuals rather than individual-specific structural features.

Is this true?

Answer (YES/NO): YES